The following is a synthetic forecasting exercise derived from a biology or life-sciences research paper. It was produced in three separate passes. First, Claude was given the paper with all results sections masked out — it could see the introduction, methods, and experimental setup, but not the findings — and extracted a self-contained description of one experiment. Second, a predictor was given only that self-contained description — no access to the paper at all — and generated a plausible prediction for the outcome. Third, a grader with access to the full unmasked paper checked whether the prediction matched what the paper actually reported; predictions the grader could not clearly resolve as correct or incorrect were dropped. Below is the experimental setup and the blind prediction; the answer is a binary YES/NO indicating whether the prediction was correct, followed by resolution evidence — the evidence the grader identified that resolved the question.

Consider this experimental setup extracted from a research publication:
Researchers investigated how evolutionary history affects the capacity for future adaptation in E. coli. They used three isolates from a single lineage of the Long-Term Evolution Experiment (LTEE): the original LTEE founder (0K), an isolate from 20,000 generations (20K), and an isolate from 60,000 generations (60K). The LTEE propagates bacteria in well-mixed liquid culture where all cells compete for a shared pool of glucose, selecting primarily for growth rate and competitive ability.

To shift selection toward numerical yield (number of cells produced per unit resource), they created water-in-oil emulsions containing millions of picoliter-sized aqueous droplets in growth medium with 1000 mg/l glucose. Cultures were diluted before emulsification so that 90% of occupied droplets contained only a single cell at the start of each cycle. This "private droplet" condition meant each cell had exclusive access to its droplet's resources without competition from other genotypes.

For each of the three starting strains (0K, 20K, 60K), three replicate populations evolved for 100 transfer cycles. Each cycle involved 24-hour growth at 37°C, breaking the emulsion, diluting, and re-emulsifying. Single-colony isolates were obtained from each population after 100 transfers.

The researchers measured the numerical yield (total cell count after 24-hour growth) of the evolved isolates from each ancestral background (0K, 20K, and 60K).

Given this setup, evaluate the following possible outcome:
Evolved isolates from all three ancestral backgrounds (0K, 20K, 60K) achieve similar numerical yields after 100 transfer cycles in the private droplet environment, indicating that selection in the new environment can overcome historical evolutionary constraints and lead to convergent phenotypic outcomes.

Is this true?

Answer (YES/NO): NO